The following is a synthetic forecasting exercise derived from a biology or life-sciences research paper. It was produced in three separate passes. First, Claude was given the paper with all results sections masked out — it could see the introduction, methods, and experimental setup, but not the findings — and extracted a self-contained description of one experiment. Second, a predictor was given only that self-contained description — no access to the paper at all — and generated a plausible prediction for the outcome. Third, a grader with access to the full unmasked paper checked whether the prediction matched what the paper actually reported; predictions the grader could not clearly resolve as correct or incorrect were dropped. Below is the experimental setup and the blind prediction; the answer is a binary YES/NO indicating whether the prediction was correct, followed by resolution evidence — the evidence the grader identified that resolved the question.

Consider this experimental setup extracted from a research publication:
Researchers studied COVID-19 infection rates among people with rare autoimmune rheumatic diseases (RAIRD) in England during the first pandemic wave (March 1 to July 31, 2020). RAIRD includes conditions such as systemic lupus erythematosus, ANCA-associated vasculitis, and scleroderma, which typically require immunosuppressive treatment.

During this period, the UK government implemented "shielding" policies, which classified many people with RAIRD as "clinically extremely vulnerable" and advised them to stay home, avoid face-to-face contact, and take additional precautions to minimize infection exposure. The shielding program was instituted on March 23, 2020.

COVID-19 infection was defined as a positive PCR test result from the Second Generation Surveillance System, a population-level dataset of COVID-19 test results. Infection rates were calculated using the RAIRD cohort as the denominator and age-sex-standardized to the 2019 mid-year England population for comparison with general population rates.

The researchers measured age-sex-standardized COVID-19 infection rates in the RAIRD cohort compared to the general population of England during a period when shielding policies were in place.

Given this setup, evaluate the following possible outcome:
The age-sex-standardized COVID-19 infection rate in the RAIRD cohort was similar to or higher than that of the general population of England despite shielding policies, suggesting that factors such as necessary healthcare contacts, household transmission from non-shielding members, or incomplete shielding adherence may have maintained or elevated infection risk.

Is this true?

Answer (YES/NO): YES